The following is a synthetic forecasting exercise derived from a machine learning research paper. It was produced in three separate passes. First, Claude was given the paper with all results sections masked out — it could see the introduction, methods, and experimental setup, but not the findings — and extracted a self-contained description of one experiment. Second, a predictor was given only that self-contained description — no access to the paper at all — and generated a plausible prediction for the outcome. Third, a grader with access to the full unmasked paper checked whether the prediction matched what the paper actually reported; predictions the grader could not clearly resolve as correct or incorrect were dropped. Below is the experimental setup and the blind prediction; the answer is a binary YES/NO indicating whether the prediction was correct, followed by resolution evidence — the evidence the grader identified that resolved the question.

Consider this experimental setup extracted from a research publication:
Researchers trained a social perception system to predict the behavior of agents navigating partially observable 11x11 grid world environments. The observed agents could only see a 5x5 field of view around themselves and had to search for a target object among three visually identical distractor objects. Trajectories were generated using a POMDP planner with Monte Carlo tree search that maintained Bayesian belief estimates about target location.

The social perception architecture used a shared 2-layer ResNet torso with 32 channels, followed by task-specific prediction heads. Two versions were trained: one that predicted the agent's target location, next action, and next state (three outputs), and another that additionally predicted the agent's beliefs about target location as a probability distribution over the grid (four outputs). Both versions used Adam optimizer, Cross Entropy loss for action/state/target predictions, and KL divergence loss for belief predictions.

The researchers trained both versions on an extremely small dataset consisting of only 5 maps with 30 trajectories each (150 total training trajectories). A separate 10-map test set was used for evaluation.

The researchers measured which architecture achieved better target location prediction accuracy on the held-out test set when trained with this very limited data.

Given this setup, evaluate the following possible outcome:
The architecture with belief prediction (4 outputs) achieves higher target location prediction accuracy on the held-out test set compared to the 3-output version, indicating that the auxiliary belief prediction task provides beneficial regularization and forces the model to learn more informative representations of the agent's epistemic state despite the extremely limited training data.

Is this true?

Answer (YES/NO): NO